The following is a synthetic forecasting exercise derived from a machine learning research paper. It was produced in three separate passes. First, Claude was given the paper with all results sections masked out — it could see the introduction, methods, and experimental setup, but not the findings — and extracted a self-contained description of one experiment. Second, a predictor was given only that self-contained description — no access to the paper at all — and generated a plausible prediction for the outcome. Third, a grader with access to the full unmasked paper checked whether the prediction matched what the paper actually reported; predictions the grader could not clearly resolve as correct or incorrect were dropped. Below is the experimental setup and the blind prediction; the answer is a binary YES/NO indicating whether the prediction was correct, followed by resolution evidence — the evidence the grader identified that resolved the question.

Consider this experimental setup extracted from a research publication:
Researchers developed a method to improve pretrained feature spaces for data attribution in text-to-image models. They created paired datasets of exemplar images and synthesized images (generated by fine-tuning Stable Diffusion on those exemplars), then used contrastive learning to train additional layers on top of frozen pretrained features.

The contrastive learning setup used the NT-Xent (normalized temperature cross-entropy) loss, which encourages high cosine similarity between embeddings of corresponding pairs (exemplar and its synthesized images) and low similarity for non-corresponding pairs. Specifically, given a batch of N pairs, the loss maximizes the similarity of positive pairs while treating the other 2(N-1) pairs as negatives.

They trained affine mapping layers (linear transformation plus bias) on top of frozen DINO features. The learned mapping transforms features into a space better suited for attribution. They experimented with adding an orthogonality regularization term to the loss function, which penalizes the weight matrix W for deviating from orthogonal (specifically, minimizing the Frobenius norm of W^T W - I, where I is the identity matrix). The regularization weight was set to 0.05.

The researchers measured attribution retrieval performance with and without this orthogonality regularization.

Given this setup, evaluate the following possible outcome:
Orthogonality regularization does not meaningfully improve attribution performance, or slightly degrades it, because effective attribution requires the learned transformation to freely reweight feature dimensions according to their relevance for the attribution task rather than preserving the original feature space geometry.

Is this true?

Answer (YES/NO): NO